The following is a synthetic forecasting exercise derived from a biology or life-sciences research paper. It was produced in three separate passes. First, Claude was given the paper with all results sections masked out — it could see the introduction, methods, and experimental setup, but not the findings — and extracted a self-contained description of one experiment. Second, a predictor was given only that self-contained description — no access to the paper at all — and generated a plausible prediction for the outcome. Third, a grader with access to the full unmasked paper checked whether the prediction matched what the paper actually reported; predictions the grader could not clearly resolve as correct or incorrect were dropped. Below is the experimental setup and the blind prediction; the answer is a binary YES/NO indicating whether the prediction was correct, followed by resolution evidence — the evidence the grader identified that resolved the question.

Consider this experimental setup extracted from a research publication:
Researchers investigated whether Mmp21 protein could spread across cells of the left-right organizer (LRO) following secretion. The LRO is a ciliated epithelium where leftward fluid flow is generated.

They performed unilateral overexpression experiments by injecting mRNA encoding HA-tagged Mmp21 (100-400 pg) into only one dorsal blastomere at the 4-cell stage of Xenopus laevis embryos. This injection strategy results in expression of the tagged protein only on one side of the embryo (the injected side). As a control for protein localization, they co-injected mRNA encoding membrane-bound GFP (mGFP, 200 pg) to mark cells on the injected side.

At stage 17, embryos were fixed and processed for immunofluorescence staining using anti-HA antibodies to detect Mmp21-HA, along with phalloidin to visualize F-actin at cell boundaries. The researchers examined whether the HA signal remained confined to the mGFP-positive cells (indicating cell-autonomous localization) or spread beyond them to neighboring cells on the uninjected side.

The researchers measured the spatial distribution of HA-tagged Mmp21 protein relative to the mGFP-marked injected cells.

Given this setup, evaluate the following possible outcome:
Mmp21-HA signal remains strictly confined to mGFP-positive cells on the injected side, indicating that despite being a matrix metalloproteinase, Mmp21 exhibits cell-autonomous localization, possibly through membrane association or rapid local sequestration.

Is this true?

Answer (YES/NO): NO